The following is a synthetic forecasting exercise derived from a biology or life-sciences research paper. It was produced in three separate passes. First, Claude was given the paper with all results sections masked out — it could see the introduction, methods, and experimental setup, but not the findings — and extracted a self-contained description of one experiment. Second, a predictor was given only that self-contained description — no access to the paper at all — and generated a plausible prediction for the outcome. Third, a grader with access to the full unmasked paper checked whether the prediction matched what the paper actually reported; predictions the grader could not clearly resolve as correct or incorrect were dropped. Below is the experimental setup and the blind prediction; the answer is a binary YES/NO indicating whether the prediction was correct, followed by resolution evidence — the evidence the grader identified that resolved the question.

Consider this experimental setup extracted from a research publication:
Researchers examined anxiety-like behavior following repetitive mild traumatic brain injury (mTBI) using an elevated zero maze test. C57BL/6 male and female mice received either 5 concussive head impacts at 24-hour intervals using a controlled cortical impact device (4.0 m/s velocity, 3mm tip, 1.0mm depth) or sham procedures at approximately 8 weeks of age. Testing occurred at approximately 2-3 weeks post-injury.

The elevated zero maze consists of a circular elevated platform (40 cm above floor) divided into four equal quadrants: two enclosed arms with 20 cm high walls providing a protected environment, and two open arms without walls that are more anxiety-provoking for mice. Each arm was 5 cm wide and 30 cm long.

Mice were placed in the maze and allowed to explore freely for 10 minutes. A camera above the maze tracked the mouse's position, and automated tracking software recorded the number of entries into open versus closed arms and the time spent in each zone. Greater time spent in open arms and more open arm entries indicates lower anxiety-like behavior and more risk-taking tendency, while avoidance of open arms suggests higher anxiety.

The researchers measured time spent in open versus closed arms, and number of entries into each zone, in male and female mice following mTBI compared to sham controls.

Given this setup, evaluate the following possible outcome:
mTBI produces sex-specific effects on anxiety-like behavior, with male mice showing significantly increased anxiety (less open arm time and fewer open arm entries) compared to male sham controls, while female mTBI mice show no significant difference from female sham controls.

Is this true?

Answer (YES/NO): NO